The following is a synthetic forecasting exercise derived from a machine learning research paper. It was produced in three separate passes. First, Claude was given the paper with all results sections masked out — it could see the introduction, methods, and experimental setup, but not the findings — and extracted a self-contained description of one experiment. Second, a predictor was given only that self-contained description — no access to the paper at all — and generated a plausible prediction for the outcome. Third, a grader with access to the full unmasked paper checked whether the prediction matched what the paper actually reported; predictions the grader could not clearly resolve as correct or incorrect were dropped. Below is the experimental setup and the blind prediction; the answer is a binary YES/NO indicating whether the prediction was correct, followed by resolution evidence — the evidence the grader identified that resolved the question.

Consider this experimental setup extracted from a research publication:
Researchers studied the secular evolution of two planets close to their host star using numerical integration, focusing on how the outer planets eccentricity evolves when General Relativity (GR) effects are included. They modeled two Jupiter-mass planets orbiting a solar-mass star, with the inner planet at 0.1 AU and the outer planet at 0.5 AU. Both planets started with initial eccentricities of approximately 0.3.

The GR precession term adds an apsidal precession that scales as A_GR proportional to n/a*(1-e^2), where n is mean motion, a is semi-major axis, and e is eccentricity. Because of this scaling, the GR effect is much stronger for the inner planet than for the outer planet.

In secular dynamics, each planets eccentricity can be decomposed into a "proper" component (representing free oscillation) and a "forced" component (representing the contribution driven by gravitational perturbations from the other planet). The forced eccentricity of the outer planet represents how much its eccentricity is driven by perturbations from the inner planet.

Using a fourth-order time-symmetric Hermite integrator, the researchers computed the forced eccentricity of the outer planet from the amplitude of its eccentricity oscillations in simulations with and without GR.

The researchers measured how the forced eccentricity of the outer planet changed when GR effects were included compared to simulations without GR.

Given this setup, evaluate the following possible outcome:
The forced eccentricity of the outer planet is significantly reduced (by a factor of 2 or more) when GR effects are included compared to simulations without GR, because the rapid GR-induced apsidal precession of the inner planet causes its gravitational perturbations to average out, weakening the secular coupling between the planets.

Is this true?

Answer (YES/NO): NO